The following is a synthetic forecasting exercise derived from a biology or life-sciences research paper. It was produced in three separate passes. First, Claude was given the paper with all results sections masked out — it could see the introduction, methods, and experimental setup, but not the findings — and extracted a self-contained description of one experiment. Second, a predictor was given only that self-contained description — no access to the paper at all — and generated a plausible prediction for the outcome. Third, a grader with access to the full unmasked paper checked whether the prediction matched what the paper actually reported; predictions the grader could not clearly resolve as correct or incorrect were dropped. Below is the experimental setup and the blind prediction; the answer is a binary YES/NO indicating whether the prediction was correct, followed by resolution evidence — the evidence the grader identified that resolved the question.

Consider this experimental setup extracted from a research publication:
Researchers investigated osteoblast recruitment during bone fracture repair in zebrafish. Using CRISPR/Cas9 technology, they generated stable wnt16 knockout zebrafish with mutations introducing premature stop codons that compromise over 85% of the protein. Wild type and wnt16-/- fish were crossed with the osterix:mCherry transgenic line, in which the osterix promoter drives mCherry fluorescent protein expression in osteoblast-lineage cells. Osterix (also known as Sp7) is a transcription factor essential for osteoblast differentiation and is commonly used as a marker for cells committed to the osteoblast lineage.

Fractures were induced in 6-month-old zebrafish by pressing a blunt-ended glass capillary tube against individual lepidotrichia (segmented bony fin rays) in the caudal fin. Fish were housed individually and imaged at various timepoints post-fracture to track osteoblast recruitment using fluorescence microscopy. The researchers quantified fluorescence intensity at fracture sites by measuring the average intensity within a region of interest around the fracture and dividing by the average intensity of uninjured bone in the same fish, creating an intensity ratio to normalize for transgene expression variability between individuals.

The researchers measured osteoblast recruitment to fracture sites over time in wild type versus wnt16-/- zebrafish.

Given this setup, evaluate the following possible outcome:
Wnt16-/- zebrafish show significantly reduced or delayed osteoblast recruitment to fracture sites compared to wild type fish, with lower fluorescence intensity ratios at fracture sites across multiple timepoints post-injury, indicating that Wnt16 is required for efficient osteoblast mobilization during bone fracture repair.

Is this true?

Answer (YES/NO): NO